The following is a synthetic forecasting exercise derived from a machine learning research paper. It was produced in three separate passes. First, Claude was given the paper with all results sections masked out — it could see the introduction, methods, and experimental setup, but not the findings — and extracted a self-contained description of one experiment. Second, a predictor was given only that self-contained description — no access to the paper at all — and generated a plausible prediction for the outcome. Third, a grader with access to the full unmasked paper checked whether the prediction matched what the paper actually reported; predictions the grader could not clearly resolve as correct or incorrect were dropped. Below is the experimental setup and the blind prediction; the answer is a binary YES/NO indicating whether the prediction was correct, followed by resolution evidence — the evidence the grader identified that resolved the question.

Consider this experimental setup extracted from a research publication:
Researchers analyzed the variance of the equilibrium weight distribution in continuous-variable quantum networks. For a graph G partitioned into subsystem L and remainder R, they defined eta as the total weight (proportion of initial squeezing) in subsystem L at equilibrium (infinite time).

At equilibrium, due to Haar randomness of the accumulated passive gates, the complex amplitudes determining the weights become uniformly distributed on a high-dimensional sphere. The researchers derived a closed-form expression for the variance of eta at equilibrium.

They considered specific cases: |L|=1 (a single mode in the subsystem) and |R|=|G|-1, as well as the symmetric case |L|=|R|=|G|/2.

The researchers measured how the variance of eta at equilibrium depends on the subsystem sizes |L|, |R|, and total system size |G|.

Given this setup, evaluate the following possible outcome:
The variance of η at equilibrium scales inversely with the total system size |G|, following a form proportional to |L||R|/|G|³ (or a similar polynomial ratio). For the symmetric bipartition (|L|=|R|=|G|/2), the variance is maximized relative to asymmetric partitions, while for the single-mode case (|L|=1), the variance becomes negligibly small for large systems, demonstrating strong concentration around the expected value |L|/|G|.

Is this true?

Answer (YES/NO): YES